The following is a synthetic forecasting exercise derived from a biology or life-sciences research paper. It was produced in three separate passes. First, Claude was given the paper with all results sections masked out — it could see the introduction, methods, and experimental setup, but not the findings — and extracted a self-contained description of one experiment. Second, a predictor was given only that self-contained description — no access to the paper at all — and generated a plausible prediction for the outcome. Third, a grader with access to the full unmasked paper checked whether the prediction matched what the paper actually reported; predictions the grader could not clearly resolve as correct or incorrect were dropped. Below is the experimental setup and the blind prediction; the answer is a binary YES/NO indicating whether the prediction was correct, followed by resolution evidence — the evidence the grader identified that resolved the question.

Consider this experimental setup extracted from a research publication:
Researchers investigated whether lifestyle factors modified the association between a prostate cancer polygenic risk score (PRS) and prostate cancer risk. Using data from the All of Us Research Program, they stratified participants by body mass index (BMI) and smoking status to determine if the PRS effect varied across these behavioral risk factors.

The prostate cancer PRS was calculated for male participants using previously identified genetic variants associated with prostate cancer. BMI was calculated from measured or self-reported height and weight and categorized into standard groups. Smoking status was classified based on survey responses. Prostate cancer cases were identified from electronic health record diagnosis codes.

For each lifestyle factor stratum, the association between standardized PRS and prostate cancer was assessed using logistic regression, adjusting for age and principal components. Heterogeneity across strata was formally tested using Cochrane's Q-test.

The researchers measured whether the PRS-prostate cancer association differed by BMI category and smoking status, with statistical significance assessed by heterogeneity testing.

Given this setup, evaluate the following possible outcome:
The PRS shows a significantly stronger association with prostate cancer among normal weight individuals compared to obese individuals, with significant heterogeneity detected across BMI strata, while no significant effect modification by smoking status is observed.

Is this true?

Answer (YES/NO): NO